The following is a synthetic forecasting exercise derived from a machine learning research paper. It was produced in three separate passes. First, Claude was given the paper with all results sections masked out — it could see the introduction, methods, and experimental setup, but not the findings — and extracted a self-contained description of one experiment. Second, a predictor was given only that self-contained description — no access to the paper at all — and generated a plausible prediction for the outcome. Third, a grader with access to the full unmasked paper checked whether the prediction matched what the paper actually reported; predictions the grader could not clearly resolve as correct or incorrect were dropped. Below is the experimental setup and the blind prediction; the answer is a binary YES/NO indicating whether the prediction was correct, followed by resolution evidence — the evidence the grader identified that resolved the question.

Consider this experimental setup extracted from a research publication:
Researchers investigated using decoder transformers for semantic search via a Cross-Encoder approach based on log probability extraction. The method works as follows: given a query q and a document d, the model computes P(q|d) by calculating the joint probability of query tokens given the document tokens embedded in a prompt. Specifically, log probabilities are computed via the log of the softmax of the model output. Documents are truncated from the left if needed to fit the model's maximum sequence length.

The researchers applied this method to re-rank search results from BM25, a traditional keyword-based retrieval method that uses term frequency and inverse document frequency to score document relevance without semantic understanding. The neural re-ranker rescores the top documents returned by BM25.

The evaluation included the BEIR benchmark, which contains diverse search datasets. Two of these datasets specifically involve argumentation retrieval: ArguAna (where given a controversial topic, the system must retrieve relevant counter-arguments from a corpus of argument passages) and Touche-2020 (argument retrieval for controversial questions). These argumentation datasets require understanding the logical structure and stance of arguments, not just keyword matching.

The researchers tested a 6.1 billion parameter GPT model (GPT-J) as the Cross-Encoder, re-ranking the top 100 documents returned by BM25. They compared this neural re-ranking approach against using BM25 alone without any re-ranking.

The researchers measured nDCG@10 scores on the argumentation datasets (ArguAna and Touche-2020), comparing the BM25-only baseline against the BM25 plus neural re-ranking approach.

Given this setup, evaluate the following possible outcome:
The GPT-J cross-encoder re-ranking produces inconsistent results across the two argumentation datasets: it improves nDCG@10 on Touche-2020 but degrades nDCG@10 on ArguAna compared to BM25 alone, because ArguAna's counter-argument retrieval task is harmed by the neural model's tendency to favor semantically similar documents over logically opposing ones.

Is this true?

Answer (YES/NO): NO